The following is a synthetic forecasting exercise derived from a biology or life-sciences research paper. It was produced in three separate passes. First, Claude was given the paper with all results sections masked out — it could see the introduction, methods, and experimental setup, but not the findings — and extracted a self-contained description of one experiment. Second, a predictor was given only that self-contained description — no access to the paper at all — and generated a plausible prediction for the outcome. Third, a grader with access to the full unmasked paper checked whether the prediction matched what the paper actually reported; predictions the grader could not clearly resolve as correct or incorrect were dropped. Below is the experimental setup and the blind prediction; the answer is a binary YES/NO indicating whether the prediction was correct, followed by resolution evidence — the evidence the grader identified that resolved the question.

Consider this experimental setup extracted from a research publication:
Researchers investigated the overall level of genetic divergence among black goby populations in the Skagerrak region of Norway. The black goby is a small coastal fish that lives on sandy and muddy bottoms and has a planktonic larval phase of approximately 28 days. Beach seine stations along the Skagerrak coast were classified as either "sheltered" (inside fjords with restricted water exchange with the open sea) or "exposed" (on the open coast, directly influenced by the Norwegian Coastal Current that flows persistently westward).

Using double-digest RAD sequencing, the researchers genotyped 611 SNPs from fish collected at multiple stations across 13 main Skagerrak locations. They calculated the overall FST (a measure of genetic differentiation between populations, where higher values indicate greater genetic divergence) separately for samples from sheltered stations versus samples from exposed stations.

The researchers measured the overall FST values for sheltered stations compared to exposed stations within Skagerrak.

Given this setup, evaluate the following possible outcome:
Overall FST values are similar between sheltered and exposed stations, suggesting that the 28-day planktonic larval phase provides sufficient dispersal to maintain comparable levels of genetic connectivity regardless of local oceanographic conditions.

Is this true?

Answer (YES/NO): NO